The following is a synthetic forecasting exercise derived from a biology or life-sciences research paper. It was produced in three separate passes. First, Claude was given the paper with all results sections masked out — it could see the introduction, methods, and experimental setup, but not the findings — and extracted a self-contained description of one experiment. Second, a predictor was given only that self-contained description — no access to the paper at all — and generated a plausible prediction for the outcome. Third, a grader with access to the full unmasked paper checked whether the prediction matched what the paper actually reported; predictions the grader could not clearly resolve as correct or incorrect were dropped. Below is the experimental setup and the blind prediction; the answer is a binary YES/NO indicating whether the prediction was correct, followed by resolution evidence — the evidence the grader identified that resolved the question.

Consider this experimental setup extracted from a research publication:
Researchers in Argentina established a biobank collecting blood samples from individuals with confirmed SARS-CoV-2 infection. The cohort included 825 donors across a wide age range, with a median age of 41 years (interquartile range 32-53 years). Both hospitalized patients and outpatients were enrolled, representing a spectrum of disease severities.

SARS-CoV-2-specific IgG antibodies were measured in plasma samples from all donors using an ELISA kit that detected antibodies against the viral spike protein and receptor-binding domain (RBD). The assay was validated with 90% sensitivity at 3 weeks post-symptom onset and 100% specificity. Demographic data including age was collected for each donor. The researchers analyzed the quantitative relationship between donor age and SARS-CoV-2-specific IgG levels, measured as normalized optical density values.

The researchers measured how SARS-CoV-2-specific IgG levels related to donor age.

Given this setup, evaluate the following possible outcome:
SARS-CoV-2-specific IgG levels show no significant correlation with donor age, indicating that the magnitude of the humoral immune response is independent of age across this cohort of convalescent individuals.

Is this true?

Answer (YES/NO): NO